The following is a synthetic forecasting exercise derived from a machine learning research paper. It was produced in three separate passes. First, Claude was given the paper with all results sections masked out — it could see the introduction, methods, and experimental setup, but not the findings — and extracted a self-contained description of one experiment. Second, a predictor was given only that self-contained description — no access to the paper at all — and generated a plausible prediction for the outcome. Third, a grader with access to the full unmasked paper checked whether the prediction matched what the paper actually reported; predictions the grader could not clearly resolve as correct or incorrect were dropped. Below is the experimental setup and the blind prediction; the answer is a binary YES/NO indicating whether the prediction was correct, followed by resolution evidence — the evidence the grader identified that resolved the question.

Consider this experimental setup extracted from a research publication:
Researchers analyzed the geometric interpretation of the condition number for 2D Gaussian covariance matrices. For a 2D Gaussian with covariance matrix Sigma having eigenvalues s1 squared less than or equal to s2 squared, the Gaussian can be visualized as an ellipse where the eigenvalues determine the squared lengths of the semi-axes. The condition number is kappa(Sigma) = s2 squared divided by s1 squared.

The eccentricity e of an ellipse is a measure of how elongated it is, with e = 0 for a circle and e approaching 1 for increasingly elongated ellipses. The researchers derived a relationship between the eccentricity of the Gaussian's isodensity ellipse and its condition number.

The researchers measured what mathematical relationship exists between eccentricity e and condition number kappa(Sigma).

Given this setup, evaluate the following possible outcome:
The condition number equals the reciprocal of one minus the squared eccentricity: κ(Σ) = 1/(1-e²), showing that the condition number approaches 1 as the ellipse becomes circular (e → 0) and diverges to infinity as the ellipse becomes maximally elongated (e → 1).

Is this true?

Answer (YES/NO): YES